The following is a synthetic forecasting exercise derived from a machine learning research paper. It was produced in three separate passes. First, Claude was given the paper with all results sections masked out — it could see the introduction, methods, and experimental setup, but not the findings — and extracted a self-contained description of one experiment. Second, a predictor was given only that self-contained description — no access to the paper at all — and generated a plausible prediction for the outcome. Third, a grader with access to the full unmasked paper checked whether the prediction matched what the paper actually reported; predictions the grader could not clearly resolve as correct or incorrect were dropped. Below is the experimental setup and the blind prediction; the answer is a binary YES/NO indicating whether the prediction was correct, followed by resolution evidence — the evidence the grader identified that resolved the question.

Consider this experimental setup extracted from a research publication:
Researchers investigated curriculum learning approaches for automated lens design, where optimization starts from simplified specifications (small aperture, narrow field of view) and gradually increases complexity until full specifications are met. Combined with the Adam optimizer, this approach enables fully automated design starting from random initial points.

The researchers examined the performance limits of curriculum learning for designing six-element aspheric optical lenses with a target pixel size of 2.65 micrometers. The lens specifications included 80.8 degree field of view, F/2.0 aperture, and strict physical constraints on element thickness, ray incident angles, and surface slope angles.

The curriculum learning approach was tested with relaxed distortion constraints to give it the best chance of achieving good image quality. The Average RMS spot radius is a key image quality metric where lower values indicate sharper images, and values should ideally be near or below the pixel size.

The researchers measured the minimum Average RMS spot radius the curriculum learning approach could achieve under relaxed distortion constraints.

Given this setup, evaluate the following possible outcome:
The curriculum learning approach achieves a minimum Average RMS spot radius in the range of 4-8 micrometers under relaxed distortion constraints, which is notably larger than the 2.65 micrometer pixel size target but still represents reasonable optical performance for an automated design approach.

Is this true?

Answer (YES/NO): NO